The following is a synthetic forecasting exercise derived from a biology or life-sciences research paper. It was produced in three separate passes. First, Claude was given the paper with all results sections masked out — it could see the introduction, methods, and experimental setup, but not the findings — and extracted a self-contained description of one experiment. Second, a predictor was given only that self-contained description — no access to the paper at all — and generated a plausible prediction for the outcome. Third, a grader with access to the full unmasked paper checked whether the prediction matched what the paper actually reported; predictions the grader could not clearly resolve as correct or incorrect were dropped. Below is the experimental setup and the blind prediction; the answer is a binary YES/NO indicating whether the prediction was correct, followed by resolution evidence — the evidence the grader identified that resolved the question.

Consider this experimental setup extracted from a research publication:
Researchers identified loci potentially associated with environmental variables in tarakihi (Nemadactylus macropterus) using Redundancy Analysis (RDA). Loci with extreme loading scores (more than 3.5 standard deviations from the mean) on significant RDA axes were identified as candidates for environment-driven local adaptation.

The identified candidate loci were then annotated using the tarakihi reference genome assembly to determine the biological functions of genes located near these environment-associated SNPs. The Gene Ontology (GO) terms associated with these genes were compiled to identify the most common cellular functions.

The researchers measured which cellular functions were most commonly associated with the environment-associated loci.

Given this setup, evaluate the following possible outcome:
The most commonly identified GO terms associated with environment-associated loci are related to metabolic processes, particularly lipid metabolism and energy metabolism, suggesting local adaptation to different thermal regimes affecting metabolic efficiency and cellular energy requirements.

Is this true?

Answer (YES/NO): NO